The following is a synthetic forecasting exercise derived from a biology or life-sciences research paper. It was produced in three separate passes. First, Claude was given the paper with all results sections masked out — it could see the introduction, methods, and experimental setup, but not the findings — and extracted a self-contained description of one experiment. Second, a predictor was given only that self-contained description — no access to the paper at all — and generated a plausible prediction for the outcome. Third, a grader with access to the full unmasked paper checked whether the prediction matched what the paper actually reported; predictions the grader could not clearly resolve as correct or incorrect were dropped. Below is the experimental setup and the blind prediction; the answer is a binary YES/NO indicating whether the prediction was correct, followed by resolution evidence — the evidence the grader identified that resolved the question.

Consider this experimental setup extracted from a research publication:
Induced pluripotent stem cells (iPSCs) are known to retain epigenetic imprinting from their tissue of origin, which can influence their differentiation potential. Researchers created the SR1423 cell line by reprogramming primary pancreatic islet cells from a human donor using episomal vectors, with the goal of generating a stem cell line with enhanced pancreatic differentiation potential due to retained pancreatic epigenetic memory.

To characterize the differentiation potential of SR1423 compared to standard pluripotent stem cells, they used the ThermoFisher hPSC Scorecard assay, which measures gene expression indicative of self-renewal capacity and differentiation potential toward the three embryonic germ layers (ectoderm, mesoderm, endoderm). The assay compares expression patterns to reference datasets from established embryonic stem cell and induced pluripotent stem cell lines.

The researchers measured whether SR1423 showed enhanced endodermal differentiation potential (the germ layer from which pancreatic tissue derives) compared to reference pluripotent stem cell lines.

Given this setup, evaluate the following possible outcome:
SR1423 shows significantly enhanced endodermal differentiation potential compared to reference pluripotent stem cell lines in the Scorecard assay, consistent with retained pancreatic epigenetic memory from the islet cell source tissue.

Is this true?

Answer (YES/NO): YES